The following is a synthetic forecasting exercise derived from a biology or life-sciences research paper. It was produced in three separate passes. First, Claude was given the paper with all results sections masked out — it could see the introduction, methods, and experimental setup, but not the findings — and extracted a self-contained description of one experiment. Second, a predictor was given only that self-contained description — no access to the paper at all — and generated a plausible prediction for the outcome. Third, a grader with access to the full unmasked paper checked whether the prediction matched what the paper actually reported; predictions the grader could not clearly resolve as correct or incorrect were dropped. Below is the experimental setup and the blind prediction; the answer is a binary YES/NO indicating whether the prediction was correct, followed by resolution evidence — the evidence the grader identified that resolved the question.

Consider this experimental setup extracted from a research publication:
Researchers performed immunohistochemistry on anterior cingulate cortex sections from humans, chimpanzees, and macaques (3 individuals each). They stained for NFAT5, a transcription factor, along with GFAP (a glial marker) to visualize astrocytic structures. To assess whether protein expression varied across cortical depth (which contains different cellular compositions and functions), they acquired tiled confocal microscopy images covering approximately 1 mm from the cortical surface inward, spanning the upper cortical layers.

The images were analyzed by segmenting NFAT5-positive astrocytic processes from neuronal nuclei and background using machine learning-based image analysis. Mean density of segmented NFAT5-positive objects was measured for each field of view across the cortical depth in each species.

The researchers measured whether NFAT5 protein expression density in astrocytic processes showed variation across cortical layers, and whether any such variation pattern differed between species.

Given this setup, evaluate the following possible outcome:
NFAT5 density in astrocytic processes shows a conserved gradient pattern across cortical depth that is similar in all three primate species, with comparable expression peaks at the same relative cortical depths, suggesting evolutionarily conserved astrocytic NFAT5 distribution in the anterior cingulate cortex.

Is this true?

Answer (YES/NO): NO